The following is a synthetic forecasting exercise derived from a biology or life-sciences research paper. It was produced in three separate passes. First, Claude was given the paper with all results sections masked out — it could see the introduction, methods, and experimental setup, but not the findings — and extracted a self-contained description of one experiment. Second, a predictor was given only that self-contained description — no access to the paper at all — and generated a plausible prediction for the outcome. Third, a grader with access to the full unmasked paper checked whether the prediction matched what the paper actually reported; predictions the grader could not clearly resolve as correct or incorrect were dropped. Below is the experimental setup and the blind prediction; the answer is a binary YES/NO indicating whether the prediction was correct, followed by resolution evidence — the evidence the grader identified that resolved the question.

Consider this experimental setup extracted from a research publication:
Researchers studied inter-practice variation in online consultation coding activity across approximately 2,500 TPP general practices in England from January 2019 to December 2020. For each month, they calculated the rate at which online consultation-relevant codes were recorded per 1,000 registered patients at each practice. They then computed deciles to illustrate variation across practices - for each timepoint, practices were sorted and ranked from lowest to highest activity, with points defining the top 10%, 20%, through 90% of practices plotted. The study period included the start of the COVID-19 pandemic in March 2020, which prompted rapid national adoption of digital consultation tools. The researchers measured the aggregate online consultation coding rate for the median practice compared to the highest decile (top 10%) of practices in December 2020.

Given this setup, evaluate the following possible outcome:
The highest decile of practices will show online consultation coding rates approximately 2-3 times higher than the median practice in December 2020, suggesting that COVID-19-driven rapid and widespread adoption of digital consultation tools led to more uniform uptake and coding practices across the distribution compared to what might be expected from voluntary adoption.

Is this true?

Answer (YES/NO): NO